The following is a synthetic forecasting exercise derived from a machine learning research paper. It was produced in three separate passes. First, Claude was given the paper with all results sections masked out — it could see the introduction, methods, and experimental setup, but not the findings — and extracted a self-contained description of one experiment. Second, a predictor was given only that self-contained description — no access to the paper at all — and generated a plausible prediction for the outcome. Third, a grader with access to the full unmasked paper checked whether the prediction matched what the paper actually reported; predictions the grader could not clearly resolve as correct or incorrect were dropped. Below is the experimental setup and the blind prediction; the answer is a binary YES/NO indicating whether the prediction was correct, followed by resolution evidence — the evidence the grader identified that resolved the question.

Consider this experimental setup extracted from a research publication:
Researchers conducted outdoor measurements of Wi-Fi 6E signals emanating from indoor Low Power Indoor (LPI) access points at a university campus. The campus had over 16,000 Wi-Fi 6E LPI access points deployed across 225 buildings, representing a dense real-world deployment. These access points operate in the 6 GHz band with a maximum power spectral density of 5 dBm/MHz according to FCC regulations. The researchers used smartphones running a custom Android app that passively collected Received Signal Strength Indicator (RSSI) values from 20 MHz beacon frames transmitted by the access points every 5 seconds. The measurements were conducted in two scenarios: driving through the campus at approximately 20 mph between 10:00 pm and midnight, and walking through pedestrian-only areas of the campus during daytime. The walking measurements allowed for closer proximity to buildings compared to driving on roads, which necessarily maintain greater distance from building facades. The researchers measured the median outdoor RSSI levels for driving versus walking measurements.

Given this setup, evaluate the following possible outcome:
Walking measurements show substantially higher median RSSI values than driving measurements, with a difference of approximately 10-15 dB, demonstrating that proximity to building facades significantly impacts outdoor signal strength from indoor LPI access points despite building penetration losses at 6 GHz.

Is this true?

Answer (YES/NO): NO